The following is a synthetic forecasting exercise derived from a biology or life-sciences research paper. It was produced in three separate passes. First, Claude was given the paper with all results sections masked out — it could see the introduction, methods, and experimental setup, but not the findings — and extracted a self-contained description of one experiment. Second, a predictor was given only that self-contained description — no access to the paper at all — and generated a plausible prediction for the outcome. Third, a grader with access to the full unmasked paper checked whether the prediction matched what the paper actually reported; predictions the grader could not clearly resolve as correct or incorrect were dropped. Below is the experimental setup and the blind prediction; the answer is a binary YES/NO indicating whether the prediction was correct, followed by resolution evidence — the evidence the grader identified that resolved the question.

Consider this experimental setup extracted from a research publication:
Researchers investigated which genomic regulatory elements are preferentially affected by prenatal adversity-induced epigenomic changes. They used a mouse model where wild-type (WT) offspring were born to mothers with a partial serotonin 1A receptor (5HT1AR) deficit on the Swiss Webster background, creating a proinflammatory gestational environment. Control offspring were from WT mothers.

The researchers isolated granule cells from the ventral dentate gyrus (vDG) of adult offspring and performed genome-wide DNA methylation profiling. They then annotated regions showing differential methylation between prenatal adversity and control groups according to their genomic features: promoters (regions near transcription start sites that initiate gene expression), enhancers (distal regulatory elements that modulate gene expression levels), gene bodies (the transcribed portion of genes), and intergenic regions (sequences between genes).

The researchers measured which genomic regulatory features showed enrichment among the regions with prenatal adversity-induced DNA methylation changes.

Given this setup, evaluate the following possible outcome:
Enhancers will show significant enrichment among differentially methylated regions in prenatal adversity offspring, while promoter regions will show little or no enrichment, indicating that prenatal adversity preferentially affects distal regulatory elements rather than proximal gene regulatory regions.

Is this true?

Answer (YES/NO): NO